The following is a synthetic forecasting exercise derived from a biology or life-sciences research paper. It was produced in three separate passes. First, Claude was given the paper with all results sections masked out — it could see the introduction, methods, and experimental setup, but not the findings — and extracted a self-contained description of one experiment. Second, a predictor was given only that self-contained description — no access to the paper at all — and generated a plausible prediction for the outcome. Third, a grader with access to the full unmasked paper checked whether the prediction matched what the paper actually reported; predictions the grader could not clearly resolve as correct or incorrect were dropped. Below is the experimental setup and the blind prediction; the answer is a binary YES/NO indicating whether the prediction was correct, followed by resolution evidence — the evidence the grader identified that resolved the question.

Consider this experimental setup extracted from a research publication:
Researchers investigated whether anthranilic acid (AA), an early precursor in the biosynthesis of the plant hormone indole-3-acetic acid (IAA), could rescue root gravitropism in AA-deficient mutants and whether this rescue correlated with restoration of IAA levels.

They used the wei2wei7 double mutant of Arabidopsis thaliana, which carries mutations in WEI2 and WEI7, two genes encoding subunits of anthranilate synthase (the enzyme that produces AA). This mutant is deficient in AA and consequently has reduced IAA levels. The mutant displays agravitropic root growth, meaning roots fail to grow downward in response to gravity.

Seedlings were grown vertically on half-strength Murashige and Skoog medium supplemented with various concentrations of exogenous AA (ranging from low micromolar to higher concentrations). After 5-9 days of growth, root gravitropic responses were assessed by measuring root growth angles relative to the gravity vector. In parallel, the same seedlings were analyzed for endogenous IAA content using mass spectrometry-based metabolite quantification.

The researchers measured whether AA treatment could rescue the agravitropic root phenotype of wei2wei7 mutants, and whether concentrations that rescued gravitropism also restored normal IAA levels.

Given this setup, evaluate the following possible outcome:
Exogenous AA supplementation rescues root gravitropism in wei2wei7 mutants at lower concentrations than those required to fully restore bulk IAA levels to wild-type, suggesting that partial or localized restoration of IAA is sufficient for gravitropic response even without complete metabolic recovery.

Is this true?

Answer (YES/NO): NO